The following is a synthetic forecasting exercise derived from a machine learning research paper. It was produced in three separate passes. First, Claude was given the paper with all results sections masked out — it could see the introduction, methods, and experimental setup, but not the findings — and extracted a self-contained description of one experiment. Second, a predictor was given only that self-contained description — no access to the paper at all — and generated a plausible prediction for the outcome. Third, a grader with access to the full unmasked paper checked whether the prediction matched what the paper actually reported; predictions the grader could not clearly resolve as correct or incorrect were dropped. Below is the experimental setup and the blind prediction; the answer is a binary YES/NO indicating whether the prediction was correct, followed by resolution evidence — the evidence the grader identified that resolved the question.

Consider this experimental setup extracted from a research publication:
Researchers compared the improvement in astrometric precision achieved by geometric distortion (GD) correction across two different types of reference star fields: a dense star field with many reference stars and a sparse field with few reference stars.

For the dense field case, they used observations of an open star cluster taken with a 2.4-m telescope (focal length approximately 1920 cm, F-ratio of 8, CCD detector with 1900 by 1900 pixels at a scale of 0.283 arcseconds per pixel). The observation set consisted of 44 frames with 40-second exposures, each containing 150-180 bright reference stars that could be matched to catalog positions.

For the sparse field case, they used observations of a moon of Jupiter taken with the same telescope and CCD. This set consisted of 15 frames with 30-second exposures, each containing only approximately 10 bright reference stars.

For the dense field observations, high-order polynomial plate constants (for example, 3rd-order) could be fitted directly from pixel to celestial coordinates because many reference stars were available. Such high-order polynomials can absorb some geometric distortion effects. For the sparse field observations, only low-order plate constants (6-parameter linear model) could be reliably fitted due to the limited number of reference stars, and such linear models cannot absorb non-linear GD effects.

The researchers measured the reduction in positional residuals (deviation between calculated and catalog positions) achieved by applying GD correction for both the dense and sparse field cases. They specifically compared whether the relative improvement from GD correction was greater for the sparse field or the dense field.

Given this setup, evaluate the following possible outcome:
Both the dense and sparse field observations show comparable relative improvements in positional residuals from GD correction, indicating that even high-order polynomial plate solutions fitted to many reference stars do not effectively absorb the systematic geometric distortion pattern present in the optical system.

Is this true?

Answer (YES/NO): NO